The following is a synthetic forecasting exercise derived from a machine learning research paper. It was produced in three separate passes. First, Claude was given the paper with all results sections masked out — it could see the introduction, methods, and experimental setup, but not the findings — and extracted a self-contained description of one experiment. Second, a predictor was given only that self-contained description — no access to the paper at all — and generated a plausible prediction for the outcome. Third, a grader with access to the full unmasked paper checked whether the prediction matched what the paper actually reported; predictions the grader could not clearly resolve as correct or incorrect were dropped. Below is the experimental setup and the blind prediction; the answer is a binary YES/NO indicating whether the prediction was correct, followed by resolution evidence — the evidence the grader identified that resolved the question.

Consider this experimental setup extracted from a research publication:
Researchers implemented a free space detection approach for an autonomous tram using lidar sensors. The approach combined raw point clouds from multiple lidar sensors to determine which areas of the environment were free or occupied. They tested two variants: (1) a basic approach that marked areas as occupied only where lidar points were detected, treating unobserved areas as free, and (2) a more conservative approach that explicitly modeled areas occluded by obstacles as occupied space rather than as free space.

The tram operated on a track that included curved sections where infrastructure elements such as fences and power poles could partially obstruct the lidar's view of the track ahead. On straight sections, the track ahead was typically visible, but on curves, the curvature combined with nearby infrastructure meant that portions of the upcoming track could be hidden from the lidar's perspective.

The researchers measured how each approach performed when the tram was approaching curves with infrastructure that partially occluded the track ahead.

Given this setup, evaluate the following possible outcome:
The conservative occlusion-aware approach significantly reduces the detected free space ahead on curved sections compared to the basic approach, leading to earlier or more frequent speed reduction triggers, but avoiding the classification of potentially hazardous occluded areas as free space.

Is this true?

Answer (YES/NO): NO